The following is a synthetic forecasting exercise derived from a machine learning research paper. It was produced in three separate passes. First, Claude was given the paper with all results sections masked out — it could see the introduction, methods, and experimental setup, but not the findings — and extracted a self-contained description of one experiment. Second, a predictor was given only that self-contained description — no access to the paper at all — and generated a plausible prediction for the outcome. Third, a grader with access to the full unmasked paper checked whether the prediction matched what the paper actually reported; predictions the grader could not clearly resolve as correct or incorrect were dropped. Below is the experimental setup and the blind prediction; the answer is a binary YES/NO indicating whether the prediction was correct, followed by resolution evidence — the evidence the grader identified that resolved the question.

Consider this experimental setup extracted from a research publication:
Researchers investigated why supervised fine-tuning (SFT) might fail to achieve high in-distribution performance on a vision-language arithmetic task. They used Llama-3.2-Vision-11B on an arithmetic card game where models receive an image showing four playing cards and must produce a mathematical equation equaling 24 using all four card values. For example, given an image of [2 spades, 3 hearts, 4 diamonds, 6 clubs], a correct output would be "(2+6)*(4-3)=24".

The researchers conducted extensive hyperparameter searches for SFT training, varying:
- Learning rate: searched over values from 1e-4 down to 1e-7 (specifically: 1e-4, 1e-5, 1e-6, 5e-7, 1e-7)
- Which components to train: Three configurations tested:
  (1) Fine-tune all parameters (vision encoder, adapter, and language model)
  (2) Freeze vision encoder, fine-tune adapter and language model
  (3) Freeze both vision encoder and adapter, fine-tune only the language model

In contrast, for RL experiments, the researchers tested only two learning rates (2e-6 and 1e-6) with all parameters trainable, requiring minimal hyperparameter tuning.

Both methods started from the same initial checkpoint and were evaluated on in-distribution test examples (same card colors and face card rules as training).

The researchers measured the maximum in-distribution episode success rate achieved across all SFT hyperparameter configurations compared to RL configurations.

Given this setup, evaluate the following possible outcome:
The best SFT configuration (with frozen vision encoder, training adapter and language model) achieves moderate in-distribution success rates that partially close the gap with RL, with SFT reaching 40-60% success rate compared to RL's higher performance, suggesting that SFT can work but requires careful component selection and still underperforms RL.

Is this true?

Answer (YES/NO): NO